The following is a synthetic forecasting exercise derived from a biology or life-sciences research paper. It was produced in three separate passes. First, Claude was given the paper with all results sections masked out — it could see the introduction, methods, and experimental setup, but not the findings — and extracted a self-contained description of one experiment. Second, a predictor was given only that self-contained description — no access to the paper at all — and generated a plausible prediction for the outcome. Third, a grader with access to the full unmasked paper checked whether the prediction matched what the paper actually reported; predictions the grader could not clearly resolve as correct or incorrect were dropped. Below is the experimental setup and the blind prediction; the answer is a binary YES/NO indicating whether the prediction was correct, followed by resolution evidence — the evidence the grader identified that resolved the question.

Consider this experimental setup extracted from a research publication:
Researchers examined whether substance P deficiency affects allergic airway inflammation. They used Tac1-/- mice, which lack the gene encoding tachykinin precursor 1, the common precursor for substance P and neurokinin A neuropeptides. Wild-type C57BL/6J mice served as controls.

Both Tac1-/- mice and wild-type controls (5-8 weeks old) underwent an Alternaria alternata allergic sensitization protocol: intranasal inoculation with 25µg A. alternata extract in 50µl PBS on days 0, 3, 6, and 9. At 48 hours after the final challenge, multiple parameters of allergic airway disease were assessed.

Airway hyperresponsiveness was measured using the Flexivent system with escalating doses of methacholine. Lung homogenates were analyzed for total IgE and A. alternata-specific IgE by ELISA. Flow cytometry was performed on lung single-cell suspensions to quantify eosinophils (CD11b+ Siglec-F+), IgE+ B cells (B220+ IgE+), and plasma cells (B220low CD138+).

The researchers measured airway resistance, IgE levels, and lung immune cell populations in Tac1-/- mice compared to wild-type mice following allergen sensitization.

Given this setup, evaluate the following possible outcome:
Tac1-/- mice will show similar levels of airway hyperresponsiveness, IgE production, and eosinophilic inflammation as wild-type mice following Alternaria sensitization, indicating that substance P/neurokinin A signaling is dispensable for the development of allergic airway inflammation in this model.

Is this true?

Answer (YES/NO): NO